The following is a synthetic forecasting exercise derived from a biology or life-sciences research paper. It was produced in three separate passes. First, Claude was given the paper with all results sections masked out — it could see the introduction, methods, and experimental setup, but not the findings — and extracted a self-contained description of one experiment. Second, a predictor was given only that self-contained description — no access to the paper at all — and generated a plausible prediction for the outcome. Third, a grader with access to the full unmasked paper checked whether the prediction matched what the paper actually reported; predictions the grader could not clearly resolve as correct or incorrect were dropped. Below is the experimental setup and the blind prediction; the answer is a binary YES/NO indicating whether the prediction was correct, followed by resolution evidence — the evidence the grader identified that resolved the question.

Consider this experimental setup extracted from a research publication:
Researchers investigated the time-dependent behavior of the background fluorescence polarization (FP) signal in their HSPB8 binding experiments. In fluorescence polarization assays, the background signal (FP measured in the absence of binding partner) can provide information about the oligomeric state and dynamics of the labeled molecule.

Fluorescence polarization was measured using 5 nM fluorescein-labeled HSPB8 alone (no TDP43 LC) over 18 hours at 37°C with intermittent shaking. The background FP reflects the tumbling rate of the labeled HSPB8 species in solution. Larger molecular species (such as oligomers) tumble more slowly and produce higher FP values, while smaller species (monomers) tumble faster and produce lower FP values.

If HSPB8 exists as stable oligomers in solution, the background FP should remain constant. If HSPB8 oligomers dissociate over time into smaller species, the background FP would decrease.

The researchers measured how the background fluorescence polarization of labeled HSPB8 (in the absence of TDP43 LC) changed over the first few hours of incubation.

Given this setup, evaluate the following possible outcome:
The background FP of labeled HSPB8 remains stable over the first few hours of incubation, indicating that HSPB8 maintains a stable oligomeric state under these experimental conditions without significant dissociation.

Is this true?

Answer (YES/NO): NO